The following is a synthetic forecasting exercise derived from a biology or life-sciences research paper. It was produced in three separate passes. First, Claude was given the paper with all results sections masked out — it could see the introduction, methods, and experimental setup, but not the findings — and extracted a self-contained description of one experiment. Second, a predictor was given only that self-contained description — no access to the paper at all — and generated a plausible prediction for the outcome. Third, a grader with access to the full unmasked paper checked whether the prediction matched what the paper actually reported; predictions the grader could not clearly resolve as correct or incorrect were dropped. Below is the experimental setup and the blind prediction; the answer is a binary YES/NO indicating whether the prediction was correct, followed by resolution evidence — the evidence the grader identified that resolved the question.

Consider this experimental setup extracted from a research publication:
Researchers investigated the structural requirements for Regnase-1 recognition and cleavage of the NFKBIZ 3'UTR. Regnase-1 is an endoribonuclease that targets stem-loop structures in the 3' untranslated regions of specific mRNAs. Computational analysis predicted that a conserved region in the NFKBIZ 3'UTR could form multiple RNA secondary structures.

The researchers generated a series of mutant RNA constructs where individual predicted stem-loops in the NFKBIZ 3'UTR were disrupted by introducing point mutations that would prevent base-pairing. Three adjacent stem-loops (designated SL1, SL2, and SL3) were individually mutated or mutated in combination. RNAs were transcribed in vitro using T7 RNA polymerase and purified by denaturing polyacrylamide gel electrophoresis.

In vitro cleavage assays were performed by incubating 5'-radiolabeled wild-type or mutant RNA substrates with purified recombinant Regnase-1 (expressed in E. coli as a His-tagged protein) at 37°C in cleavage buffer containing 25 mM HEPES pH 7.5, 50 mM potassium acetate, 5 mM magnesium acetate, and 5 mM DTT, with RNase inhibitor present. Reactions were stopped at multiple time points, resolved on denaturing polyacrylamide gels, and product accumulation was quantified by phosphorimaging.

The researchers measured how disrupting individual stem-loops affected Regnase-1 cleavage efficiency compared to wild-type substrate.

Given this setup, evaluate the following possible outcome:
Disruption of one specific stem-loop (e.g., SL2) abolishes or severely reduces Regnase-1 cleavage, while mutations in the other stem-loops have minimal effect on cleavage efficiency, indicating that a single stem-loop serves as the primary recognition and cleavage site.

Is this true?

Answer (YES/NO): NO